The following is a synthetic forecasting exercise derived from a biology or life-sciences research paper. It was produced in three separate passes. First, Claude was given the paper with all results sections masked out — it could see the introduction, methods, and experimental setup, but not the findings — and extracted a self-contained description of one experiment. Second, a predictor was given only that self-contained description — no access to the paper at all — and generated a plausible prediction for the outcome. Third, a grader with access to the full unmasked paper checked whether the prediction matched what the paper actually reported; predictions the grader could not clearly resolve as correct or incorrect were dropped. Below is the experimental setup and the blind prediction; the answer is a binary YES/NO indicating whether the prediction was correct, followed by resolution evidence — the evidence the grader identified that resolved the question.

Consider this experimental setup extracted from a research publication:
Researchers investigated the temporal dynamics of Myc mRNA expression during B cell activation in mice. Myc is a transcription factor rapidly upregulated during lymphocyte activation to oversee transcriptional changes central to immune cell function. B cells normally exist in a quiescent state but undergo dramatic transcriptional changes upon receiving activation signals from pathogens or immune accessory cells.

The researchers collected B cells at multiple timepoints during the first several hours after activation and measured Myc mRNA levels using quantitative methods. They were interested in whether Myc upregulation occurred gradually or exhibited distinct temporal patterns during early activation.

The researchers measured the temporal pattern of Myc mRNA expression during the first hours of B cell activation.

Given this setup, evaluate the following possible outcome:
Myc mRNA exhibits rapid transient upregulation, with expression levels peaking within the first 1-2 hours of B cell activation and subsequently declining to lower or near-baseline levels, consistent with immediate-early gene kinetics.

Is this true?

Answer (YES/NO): NO